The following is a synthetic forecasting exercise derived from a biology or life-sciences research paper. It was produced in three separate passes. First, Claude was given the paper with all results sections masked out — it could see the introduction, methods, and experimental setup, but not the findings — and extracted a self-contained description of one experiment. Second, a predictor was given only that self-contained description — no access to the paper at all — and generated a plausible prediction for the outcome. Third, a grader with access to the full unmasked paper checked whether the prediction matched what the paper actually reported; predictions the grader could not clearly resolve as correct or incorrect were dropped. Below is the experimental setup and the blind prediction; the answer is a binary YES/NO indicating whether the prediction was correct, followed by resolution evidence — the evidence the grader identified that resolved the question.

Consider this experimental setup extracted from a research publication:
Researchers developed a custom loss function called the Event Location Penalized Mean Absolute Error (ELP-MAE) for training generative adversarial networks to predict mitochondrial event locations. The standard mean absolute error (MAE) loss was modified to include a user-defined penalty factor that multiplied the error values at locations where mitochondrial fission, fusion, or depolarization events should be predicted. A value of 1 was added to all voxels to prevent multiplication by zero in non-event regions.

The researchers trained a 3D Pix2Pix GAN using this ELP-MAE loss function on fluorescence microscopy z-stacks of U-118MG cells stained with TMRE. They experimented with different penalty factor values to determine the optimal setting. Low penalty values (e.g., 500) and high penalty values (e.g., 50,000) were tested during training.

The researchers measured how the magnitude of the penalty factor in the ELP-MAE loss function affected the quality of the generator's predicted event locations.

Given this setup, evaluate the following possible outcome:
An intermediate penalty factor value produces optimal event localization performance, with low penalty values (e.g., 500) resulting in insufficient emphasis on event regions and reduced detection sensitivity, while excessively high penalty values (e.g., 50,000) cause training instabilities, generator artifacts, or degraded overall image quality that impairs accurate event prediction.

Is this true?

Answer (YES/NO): NO